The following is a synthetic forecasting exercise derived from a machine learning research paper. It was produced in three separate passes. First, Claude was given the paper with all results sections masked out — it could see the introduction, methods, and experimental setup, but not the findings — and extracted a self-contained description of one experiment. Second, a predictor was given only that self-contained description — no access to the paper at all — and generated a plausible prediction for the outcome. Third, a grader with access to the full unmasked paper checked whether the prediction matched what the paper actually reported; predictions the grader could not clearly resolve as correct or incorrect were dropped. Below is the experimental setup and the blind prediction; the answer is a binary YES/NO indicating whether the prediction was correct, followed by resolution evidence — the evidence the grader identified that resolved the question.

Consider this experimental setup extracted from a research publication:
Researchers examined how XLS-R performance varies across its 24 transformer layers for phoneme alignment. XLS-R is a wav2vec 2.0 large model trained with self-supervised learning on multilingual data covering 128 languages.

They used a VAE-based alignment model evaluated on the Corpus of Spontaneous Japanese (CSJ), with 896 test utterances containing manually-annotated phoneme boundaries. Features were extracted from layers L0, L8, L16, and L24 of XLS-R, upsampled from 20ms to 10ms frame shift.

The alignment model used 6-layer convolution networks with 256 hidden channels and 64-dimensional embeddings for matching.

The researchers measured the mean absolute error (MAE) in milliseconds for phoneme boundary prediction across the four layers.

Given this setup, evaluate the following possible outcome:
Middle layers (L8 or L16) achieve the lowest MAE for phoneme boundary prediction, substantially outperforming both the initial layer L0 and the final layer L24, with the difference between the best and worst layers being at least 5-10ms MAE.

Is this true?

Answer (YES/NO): NO